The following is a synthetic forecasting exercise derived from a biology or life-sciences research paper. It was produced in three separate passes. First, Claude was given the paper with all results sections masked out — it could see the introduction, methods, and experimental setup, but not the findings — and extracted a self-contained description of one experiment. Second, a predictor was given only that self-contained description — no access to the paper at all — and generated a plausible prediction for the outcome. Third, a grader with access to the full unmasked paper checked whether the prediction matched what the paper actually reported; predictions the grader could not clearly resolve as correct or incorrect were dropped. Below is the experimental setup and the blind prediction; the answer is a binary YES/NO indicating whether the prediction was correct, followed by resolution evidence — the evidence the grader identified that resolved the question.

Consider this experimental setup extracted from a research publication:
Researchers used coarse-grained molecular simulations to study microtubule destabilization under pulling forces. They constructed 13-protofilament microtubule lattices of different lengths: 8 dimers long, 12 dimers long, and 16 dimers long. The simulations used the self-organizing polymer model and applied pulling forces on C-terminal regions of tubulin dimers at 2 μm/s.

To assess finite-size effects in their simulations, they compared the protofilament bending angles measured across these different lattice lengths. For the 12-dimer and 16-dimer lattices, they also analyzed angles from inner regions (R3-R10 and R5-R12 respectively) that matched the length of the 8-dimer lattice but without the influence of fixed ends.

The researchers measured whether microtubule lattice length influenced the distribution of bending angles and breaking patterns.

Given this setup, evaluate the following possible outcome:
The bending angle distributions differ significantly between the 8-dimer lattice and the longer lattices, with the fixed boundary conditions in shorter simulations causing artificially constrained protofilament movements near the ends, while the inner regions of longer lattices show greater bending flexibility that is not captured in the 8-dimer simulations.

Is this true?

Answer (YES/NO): NO